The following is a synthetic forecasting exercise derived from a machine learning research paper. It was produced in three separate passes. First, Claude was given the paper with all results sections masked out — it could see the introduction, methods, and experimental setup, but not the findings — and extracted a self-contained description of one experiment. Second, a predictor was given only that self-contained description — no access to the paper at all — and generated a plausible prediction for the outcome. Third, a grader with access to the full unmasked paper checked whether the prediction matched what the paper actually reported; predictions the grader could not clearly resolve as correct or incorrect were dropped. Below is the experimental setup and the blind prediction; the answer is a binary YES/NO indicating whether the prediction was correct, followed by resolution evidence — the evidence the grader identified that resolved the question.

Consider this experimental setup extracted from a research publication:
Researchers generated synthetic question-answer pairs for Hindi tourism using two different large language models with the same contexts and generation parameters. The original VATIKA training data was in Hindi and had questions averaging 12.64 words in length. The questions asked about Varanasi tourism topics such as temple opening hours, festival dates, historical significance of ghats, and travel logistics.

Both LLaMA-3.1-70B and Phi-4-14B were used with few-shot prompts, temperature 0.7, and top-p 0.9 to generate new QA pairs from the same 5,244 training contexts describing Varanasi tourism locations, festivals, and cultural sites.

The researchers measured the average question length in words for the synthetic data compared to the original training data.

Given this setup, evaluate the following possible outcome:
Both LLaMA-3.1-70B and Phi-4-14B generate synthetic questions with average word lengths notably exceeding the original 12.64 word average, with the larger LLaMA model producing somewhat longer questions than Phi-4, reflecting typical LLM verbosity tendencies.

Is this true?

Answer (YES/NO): NO